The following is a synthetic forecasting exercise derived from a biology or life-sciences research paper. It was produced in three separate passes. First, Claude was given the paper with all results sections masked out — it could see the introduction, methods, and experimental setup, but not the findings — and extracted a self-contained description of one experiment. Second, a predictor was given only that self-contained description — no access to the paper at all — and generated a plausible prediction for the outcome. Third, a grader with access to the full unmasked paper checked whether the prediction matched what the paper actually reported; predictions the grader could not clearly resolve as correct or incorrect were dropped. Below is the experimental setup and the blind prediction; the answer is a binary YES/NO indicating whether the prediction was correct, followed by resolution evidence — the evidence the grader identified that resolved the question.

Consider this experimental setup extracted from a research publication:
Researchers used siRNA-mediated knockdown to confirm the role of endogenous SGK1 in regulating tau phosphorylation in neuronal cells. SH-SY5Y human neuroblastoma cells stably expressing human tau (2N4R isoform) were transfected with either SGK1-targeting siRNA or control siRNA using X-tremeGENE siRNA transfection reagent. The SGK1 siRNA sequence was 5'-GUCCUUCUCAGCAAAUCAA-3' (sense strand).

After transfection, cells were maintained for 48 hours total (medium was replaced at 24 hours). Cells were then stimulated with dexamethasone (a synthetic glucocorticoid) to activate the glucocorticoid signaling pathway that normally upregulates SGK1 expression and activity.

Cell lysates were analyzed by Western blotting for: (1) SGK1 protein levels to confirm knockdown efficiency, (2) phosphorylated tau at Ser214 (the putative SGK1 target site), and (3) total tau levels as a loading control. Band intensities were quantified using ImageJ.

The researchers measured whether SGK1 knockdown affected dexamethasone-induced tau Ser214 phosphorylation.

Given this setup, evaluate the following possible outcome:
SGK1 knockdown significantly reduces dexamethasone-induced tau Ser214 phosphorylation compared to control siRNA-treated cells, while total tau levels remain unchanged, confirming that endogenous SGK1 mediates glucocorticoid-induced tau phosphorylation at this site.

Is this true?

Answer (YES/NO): YES